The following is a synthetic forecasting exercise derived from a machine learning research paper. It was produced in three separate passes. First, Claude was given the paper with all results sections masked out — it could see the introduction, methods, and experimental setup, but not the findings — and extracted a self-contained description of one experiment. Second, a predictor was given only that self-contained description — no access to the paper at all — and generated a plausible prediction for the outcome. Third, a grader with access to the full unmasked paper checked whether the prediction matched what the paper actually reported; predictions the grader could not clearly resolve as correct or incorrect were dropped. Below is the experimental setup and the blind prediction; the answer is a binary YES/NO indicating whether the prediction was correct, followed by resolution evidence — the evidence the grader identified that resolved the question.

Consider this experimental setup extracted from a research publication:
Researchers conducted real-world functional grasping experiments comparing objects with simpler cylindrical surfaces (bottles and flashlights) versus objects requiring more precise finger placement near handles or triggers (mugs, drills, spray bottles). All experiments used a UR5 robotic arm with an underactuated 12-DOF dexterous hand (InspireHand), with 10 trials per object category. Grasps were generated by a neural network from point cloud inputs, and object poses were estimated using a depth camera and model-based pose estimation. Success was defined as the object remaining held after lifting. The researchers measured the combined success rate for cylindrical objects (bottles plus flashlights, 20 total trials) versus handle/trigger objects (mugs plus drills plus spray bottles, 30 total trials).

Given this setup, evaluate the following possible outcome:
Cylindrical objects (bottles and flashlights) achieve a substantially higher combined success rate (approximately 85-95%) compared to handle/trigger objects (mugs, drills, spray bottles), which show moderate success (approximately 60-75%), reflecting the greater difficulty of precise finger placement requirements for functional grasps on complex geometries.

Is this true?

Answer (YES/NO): NO